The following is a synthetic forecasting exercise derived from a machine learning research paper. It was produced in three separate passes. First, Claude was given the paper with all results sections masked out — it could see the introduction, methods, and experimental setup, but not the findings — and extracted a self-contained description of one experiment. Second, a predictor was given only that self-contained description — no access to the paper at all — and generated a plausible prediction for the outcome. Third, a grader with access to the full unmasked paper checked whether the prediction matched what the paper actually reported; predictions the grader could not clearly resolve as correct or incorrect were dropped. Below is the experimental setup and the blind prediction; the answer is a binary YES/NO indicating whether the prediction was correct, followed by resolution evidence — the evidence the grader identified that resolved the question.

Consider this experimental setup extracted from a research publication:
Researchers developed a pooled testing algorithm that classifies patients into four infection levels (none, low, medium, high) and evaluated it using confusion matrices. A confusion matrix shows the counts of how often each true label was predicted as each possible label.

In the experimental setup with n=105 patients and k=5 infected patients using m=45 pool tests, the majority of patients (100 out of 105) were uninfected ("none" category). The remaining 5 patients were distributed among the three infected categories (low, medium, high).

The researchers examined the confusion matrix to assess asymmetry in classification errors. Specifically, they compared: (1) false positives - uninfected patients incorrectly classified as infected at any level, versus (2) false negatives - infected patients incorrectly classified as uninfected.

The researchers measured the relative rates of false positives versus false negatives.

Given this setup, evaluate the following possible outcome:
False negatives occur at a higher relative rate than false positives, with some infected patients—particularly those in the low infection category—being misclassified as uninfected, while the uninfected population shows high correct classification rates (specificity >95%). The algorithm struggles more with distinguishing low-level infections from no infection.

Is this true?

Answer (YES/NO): NO